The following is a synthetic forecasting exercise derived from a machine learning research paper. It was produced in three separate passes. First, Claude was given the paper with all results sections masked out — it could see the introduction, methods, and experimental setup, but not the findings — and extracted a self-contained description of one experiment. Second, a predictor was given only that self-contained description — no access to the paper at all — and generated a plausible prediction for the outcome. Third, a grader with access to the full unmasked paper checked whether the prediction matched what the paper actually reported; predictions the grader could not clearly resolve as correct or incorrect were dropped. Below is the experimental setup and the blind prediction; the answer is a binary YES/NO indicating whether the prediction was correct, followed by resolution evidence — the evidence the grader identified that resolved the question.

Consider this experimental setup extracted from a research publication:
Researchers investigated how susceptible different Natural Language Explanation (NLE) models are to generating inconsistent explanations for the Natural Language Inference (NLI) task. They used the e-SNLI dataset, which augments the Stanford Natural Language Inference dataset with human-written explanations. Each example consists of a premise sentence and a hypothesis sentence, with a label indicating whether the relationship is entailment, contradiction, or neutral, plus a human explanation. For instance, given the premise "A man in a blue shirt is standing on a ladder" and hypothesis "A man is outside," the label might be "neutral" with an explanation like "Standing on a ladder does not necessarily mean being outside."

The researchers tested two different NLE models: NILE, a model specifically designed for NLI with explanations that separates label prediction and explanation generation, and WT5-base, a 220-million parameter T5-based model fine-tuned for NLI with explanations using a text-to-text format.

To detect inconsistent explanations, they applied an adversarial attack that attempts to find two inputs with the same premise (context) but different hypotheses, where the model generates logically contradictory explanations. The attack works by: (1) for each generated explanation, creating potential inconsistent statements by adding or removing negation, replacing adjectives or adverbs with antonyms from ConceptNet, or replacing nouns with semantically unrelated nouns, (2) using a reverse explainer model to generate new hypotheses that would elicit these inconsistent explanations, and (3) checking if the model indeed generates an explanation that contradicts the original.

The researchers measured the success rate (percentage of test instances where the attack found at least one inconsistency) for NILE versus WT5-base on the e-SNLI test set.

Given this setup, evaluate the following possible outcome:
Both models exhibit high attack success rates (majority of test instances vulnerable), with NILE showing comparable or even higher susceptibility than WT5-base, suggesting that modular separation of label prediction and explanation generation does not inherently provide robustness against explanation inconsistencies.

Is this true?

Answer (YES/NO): NO